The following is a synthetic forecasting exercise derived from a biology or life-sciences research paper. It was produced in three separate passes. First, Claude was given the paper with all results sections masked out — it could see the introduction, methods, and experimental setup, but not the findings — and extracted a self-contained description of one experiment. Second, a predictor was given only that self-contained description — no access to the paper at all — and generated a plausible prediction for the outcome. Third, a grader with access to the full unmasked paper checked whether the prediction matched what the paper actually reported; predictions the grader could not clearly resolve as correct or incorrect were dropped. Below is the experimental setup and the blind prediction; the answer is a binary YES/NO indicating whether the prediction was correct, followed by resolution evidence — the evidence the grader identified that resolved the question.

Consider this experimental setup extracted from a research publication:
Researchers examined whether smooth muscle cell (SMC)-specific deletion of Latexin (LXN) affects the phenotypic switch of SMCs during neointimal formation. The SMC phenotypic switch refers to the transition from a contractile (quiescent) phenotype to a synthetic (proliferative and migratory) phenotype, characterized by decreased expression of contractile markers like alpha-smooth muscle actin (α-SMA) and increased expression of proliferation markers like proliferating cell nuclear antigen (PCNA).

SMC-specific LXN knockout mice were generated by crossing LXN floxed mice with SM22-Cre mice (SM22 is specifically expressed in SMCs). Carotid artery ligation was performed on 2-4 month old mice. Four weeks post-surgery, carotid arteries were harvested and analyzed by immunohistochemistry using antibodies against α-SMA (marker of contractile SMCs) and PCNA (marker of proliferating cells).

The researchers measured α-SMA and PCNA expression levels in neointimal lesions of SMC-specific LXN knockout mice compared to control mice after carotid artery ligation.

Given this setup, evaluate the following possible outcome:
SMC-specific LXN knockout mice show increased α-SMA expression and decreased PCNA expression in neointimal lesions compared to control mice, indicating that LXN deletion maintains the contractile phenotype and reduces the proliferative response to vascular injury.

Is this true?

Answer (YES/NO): YES